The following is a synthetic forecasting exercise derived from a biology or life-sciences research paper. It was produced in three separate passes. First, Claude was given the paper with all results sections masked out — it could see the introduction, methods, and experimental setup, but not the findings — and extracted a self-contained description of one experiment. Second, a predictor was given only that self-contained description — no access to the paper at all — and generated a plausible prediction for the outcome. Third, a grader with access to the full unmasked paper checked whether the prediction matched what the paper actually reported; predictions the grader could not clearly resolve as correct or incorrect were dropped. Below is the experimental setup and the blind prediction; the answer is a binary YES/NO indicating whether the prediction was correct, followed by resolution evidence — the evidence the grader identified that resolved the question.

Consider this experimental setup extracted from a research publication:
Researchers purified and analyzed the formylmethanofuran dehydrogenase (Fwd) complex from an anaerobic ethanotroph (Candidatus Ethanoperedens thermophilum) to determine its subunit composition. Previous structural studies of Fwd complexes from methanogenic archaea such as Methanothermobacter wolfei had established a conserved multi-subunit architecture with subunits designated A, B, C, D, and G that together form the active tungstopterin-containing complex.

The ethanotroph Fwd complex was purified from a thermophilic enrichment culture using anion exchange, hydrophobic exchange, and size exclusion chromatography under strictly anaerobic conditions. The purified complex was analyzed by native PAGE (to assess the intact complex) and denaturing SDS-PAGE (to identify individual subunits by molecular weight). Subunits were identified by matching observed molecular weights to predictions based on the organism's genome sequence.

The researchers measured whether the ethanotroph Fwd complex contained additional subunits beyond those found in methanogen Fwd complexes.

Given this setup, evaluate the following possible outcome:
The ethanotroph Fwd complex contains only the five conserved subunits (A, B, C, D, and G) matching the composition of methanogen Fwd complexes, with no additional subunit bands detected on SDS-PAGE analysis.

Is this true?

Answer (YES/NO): NO